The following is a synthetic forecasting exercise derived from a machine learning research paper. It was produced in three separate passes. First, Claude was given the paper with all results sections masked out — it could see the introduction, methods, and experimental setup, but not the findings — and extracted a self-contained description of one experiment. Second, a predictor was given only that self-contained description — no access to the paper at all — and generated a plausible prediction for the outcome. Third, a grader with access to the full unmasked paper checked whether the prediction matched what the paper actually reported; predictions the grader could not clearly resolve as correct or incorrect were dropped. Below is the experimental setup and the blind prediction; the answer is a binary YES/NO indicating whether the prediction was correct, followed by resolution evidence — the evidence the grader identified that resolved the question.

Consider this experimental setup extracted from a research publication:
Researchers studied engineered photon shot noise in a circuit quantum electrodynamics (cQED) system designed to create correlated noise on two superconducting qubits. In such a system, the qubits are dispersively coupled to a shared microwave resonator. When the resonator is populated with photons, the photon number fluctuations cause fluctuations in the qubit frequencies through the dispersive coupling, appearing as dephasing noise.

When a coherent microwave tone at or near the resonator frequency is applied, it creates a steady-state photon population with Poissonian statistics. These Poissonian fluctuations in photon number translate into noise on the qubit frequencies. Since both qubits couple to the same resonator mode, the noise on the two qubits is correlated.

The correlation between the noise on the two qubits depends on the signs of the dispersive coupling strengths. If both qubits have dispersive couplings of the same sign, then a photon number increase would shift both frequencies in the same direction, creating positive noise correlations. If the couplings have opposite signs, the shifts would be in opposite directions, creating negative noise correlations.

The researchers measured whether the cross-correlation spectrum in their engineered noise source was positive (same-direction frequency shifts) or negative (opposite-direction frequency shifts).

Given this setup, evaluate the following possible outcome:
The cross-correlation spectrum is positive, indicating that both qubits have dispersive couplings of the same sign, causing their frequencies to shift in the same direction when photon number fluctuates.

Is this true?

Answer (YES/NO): YES